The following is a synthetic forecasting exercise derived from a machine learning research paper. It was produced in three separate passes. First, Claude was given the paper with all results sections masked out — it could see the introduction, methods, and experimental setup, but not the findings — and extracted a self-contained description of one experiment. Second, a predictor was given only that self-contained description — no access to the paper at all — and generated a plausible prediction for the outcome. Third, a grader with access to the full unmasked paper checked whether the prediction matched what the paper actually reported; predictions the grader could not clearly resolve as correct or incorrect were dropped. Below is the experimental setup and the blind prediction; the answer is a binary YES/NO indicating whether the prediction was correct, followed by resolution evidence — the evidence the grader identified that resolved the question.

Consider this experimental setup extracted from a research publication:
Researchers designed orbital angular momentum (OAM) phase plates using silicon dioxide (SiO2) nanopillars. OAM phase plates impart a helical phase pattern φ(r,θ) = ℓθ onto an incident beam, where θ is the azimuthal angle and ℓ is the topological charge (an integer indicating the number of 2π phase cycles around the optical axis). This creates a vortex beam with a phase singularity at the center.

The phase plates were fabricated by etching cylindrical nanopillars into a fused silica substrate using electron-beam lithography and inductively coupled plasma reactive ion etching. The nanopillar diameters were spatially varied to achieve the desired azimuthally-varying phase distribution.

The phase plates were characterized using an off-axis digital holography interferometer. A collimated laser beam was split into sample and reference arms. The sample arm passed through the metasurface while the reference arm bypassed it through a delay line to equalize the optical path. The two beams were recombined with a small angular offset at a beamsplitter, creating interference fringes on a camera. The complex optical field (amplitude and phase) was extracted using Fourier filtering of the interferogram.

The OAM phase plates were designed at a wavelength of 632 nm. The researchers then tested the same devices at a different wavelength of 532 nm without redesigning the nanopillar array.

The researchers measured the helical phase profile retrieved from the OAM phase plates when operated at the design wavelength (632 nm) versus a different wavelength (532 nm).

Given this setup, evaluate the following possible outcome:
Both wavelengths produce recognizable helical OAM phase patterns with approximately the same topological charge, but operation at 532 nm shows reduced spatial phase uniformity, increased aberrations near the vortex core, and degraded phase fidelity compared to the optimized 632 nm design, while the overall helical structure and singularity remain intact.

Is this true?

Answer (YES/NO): NO